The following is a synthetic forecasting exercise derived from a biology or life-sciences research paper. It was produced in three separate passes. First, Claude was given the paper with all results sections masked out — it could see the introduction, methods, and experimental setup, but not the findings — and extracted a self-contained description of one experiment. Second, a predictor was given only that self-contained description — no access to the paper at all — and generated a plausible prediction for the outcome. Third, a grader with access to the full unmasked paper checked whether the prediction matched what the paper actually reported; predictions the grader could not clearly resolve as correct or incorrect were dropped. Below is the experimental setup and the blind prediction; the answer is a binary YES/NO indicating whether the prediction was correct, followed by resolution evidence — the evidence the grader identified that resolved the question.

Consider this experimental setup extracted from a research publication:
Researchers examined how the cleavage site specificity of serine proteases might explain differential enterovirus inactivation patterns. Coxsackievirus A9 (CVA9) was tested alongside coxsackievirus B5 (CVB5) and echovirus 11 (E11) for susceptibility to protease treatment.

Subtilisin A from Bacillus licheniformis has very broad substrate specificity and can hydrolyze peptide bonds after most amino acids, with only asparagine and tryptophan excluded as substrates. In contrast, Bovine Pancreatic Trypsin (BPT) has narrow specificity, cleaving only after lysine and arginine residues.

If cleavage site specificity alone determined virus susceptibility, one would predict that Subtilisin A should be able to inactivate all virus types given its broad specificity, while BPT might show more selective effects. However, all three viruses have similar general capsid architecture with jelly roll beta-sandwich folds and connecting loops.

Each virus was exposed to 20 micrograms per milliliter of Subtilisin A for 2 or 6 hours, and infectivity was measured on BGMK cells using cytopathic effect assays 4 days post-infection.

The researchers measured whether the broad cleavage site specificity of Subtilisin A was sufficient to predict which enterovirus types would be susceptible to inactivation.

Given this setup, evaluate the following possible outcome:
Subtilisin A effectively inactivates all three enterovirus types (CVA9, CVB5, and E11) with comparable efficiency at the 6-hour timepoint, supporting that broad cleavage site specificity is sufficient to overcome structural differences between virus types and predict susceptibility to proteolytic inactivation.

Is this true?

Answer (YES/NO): NO